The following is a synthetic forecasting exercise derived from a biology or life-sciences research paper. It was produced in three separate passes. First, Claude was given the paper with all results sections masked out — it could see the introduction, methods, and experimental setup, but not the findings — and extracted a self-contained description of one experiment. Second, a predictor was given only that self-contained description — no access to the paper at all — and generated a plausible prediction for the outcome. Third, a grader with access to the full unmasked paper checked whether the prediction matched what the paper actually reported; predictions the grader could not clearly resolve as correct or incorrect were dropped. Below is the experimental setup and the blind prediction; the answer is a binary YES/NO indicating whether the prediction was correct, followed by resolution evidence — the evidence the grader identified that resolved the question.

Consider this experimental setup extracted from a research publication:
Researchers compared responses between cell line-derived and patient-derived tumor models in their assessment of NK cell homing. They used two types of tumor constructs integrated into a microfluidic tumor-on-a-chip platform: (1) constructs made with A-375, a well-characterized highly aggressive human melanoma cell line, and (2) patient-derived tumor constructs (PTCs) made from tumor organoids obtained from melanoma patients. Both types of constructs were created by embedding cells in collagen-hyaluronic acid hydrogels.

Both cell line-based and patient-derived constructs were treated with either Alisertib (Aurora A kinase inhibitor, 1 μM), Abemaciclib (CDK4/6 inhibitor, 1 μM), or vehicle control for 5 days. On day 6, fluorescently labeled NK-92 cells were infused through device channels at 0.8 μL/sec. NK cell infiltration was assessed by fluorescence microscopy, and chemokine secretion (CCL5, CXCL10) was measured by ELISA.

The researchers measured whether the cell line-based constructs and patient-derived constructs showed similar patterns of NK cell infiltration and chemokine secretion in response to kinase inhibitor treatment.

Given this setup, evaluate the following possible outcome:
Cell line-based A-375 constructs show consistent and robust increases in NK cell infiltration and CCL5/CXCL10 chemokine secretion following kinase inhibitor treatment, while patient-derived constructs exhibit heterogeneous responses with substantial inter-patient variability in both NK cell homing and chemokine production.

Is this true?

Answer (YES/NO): NO